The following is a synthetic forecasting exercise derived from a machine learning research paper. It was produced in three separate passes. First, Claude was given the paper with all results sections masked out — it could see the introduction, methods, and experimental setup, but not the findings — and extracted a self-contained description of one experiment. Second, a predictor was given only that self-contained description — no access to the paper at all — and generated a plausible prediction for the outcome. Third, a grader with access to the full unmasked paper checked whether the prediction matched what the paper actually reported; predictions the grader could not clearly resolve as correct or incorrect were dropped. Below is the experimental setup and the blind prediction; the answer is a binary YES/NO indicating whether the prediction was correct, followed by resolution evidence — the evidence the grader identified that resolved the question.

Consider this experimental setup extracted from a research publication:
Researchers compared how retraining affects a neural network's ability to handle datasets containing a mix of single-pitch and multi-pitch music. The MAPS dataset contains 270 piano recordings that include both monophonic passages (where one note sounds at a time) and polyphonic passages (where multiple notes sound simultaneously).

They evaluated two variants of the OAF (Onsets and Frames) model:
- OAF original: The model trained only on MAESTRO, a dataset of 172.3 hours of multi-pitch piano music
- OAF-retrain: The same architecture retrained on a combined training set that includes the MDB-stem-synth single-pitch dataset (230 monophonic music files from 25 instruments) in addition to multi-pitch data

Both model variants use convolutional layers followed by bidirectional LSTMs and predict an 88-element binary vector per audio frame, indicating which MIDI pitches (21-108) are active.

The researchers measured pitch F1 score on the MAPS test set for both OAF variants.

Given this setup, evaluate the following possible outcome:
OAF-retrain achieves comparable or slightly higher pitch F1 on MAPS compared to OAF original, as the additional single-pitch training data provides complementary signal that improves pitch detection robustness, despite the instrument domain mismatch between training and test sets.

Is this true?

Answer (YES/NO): NO